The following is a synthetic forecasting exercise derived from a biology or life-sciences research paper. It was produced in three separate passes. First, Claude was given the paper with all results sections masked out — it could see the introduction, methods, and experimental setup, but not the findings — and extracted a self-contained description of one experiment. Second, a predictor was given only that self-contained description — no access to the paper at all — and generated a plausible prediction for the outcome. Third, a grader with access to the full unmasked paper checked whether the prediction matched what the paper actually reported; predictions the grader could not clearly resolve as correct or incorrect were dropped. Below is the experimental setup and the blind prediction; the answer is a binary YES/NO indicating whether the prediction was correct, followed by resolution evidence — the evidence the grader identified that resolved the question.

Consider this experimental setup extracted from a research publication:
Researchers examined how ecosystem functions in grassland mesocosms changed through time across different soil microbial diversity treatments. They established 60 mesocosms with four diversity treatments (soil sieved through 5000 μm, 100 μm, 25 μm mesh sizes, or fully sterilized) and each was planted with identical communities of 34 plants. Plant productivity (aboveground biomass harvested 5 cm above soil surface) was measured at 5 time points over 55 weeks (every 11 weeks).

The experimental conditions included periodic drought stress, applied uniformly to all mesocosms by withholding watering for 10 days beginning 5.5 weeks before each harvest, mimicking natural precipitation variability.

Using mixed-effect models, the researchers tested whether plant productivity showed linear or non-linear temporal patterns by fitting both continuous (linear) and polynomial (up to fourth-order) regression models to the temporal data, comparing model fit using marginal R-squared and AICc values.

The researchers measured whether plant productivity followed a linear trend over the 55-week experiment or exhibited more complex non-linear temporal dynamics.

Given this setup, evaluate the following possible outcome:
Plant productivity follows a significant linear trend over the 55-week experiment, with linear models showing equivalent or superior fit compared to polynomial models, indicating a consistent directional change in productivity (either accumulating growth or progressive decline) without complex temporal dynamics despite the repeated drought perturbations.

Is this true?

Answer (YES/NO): NO